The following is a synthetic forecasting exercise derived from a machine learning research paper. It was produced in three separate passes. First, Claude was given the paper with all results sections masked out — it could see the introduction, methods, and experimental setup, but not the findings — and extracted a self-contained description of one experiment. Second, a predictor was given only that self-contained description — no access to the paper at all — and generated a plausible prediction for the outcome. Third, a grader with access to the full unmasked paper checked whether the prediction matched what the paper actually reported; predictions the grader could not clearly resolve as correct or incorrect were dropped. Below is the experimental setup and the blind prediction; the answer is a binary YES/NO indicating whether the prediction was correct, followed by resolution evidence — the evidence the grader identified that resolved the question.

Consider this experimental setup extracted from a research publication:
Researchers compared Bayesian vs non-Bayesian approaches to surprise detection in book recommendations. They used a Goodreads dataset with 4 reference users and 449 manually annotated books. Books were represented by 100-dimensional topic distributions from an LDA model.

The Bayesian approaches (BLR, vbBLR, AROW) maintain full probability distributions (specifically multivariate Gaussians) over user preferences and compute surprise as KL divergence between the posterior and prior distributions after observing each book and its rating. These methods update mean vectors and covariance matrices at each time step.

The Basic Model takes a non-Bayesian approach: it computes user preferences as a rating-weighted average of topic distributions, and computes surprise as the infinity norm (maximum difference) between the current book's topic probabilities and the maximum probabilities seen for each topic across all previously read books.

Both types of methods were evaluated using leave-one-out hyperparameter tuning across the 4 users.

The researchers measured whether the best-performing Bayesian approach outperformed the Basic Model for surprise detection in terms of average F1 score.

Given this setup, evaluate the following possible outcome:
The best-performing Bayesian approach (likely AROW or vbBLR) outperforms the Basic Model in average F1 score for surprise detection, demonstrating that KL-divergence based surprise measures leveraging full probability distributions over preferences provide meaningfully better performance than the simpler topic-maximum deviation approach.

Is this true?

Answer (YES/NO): YES